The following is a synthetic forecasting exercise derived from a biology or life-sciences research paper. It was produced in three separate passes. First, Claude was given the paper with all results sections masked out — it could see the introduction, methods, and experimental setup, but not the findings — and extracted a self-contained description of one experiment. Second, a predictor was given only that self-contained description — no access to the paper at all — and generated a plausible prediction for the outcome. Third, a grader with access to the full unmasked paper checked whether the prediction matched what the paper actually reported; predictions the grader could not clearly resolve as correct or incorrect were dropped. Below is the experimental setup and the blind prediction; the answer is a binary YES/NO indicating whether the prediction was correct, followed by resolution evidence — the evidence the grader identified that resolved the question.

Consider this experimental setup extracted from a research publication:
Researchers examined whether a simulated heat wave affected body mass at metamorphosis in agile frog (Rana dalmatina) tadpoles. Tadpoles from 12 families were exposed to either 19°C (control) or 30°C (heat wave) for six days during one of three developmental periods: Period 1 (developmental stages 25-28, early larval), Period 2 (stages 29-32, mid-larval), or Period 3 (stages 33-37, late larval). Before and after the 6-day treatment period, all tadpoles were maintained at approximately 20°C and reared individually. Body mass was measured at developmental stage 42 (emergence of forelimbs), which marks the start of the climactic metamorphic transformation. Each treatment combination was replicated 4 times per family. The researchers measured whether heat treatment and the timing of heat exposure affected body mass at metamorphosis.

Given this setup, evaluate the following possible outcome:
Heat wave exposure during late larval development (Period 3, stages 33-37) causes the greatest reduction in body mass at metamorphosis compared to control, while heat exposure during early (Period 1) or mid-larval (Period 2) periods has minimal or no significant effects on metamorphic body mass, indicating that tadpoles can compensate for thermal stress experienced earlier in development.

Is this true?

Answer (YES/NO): NO